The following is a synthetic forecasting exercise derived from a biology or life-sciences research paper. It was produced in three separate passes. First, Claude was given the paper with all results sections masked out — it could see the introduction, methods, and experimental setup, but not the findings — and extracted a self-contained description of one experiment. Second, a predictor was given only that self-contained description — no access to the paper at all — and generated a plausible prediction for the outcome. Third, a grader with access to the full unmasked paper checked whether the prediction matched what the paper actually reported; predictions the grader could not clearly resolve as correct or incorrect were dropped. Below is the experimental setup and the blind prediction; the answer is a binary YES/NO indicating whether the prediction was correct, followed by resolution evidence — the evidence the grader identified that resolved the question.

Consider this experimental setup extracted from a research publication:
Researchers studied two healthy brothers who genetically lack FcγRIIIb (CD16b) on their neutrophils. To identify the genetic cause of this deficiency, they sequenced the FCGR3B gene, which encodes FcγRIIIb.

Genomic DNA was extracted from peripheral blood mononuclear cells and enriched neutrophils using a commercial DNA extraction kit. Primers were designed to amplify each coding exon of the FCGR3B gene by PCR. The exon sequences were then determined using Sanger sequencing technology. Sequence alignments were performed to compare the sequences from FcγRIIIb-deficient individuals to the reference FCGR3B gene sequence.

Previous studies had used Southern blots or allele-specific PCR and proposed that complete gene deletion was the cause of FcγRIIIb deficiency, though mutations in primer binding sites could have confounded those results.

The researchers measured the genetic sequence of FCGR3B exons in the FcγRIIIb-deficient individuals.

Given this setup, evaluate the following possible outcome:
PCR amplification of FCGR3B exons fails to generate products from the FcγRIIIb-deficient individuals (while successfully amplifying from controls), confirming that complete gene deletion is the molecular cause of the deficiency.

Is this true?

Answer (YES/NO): NO